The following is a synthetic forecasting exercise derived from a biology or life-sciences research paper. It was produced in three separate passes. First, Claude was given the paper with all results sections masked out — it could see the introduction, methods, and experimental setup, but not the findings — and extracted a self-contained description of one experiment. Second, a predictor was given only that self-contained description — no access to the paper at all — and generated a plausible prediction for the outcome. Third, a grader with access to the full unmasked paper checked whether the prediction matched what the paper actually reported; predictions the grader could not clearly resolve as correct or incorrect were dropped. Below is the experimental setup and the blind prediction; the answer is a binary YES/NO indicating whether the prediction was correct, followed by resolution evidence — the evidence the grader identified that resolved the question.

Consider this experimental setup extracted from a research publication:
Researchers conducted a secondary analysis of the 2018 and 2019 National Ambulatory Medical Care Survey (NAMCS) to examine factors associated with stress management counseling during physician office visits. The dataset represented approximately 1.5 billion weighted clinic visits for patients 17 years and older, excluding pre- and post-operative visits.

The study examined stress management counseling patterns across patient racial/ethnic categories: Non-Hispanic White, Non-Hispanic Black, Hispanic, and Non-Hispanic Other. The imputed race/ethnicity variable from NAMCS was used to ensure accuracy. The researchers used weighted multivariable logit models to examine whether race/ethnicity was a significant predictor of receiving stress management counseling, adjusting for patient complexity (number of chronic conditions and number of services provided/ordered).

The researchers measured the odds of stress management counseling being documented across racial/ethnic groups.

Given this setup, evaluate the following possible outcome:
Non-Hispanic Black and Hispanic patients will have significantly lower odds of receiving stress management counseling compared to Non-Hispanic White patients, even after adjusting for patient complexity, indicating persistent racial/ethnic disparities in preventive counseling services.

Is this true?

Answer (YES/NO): NO